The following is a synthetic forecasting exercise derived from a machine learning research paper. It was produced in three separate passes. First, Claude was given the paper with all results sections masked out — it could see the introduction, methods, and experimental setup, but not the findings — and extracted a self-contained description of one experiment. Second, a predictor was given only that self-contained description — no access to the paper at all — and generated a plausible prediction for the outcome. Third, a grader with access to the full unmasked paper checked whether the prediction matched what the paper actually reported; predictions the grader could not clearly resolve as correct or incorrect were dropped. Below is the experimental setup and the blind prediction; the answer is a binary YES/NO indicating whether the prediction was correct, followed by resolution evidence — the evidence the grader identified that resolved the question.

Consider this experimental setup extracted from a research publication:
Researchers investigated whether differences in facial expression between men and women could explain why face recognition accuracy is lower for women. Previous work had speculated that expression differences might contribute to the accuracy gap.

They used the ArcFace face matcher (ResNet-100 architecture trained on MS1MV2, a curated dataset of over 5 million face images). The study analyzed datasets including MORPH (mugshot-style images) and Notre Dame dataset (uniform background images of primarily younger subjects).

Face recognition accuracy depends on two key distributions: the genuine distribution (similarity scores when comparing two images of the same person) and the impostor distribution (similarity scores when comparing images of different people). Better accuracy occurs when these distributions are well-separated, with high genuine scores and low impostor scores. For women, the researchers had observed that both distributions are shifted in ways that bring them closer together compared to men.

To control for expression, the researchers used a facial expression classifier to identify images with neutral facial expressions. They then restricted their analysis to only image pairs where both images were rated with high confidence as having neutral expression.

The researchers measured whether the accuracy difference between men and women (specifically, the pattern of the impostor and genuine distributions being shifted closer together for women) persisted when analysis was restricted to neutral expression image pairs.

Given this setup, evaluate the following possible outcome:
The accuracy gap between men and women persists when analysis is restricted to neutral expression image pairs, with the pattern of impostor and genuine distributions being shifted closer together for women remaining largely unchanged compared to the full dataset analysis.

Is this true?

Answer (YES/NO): YES